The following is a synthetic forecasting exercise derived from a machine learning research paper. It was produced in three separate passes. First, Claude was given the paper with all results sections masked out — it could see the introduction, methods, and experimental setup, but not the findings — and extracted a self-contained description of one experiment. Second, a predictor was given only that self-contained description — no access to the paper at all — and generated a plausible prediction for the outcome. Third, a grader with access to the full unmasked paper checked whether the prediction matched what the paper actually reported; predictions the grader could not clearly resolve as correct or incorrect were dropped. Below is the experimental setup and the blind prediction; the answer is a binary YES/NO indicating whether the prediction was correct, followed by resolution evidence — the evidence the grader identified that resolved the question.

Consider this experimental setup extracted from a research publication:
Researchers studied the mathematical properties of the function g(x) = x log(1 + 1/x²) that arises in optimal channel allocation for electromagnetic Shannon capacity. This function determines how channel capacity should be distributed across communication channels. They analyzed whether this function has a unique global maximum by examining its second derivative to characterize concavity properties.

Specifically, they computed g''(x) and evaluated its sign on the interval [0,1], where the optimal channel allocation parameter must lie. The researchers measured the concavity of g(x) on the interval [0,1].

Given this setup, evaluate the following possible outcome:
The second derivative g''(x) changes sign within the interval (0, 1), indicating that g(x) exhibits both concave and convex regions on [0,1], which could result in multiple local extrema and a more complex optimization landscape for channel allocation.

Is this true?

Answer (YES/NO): NO